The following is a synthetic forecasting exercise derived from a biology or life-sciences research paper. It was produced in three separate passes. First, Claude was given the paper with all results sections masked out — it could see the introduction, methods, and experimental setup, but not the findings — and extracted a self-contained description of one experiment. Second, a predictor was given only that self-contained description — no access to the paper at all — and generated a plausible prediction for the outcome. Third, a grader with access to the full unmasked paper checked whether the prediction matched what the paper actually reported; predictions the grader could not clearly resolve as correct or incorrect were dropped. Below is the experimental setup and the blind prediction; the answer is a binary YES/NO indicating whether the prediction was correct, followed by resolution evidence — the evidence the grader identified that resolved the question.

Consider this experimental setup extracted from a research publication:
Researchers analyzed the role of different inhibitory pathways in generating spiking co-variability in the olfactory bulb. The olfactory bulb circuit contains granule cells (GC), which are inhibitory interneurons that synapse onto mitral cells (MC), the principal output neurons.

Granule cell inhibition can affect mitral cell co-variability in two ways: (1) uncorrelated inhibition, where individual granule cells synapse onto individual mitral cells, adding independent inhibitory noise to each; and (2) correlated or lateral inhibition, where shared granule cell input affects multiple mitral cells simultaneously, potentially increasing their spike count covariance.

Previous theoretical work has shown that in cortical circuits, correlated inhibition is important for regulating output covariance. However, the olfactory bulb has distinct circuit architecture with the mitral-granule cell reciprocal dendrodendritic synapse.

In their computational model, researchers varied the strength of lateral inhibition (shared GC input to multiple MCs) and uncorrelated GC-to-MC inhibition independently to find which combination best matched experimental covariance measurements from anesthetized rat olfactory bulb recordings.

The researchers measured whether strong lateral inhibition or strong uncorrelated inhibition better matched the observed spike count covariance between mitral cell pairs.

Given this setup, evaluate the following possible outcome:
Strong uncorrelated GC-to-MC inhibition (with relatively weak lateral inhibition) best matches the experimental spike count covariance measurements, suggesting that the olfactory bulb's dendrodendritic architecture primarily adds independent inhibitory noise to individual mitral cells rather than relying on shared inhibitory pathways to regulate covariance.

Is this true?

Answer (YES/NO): YES